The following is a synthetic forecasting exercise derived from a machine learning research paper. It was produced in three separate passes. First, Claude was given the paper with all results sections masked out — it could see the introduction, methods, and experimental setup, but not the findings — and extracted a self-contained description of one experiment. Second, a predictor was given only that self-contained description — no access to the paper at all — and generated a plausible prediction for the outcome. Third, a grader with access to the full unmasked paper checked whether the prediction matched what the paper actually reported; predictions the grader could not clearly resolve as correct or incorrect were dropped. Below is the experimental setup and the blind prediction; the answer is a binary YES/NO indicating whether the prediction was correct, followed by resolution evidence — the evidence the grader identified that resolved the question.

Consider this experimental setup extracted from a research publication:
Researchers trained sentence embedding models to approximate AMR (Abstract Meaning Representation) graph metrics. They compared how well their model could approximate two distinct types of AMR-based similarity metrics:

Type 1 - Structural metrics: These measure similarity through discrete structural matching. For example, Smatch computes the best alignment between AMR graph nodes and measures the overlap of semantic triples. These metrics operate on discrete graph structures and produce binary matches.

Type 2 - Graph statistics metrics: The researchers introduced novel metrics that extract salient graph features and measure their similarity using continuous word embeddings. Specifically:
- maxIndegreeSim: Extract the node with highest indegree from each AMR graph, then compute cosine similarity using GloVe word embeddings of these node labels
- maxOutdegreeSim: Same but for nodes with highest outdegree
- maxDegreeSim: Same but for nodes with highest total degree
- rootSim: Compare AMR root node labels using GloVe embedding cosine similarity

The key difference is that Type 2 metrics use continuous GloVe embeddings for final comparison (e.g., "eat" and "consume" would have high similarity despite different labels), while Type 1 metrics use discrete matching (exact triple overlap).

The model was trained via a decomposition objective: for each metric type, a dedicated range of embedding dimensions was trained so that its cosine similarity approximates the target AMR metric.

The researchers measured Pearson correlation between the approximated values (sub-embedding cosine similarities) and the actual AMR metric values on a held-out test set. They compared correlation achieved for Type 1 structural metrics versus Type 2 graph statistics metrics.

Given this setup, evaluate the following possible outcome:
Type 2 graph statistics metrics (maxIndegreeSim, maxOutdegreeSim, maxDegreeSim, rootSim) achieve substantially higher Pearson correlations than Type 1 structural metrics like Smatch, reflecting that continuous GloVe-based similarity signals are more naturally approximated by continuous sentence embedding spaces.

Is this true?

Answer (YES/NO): NO